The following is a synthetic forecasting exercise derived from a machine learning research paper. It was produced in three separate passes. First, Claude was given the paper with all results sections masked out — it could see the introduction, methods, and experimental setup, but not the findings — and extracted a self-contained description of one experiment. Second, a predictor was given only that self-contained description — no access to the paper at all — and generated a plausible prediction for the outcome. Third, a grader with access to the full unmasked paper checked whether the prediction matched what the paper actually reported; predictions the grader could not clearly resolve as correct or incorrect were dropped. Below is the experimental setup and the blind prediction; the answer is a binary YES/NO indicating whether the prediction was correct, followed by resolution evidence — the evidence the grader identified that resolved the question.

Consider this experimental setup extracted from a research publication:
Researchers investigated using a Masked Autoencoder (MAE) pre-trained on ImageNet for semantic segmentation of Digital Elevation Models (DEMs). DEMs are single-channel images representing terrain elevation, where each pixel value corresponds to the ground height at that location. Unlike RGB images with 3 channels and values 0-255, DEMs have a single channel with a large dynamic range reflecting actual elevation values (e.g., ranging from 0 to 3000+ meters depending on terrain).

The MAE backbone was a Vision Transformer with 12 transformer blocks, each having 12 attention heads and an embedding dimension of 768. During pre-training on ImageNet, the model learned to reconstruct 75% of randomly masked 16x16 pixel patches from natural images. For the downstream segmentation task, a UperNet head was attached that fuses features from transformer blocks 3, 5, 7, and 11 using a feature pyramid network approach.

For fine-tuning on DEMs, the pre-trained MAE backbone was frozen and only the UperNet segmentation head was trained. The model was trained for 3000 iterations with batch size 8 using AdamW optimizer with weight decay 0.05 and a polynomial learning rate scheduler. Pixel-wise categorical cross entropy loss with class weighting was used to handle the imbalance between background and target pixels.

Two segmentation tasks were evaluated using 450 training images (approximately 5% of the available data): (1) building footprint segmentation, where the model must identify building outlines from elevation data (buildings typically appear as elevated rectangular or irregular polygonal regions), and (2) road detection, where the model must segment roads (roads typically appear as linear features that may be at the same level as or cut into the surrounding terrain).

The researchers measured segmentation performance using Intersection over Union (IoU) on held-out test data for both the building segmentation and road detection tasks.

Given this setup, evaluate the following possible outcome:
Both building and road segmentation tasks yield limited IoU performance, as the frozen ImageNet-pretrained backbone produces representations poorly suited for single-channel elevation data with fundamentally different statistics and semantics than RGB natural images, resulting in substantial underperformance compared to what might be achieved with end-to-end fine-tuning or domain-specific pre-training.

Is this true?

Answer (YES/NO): NO